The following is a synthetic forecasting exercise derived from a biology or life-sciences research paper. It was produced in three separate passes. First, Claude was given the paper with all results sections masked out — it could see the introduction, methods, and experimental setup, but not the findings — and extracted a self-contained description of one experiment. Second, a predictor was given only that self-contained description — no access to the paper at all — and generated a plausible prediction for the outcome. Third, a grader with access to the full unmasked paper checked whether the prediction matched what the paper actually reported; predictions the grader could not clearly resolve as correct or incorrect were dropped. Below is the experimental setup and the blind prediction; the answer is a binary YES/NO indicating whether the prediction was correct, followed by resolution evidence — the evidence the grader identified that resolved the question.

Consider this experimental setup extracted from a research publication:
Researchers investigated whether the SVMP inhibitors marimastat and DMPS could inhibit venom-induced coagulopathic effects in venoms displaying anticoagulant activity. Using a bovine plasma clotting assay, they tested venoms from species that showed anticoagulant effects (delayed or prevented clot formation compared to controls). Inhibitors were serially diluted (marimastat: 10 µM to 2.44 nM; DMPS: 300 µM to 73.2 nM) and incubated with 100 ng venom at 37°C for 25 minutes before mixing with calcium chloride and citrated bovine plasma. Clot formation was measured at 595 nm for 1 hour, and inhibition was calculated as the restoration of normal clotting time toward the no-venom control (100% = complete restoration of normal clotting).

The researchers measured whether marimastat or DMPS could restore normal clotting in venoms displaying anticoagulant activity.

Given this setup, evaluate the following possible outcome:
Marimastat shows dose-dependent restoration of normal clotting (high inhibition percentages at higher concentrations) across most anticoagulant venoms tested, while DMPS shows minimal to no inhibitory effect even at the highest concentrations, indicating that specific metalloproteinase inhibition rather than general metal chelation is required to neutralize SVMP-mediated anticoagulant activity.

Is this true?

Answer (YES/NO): NO